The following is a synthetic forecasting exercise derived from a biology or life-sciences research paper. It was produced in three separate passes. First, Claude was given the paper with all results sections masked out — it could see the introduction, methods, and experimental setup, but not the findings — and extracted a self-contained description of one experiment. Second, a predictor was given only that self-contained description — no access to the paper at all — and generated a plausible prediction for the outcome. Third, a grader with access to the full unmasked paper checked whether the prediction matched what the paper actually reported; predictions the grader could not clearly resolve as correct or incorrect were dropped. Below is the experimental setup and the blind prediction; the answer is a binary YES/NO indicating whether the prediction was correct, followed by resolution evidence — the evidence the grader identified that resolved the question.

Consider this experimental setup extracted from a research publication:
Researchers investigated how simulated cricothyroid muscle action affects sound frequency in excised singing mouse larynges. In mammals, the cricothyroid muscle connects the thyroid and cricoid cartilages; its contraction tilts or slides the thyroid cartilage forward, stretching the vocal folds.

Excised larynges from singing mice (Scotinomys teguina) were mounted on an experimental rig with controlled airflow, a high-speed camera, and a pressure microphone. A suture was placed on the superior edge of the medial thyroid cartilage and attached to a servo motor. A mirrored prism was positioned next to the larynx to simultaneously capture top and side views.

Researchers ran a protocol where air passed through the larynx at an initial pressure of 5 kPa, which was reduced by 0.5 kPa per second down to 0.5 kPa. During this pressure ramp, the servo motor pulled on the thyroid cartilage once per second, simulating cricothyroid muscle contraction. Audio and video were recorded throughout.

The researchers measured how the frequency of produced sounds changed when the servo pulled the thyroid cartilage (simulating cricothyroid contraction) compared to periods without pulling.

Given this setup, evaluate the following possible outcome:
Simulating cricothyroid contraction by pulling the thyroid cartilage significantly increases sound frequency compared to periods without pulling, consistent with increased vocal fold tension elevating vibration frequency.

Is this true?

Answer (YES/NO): NO